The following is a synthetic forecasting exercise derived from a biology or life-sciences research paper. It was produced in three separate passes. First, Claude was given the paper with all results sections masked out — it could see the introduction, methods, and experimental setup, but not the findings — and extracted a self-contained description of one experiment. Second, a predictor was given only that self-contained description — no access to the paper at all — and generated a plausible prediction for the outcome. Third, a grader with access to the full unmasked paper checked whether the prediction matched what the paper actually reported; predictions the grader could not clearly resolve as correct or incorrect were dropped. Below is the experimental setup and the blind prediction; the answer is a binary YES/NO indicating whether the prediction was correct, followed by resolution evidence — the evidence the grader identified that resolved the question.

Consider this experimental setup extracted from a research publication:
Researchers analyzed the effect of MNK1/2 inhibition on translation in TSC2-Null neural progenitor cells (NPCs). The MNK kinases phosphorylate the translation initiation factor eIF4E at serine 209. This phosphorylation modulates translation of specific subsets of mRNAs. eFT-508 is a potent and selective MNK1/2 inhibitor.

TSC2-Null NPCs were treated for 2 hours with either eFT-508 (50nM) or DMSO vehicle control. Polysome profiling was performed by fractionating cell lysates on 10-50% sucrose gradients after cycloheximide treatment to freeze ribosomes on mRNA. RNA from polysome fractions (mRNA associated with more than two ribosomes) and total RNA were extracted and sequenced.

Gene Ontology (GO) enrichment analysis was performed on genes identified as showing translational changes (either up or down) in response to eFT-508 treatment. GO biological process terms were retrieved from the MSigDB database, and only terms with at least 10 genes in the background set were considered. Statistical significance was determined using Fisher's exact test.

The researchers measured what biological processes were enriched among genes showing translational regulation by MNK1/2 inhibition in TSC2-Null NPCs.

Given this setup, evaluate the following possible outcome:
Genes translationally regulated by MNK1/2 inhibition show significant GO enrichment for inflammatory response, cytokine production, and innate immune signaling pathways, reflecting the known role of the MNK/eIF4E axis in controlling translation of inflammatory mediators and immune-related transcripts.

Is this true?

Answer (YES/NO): NO